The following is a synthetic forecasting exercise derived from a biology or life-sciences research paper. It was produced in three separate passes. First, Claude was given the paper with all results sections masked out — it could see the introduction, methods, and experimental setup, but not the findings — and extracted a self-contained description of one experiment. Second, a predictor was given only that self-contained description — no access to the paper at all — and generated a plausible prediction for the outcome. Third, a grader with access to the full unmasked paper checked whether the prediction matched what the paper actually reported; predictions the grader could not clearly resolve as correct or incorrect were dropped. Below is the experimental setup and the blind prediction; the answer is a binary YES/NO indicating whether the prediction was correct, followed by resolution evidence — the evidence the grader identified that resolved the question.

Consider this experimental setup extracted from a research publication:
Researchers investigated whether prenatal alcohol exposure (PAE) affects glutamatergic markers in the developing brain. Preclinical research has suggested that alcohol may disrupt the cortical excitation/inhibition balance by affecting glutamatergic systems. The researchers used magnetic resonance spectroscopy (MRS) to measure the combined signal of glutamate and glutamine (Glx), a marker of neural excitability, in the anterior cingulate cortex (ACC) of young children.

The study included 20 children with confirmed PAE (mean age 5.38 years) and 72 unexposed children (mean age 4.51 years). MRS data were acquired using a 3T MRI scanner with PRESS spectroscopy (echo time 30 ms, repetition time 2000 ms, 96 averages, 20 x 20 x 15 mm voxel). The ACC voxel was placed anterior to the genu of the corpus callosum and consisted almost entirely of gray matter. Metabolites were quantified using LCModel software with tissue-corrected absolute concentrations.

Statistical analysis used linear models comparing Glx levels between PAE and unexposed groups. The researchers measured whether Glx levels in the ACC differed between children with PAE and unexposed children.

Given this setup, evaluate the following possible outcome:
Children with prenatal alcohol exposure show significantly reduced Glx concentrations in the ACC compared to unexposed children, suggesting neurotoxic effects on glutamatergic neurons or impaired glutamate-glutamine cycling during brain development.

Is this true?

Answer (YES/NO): NO